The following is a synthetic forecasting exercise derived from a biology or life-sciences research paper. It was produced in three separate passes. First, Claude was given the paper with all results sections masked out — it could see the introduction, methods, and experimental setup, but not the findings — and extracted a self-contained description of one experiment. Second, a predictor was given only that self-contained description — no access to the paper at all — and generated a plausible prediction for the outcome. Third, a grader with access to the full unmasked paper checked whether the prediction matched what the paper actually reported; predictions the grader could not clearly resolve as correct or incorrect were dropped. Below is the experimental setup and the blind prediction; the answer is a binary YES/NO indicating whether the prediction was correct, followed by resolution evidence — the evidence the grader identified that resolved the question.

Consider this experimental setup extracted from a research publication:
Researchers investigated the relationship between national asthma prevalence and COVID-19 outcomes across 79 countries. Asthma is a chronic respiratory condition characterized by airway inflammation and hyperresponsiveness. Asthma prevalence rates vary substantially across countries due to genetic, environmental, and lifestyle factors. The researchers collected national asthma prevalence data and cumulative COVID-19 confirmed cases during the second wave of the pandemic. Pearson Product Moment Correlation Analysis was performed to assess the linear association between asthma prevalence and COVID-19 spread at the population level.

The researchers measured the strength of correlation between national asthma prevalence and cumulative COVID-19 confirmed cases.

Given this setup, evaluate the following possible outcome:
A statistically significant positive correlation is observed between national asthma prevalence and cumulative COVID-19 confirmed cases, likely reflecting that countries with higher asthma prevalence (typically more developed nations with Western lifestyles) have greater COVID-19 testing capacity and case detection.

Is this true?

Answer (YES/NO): NO